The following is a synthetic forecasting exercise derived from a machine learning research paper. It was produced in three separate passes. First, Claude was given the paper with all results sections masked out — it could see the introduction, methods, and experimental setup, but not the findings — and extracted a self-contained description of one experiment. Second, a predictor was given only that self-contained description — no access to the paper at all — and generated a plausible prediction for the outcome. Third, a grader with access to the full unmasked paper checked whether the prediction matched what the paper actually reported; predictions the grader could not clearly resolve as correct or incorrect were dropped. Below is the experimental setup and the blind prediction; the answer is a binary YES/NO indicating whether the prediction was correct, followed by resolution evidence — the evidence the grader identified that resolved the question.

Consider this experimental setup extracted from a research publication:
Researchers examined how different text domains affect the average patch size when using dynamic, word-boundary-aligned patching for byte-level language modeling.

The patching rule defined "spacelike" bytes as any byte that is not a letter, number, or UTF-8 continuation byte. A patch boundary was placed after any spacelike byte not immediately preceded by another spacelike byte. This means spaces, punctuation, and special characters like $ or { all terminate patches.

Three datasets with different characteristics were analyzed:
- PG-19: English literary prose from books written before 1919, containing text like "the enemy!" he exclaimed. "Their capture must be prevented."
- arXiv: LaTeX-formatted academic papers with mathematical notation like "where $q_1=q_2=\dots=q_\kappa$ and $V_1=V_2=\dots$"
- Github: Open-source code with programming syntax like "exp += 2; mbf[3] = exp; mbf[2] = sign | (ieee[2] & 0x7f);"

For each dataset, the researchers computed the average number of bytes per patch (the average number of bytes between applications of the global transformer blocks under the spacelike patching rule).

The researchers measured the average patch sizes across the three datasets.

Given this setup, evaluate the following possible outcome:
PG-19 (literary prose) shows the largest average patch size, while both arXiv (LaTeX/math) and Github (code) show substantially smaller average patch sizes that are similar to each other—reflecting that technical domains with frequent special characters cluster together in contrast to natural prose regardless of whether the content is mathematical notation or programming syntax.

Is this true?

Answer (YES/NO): NO